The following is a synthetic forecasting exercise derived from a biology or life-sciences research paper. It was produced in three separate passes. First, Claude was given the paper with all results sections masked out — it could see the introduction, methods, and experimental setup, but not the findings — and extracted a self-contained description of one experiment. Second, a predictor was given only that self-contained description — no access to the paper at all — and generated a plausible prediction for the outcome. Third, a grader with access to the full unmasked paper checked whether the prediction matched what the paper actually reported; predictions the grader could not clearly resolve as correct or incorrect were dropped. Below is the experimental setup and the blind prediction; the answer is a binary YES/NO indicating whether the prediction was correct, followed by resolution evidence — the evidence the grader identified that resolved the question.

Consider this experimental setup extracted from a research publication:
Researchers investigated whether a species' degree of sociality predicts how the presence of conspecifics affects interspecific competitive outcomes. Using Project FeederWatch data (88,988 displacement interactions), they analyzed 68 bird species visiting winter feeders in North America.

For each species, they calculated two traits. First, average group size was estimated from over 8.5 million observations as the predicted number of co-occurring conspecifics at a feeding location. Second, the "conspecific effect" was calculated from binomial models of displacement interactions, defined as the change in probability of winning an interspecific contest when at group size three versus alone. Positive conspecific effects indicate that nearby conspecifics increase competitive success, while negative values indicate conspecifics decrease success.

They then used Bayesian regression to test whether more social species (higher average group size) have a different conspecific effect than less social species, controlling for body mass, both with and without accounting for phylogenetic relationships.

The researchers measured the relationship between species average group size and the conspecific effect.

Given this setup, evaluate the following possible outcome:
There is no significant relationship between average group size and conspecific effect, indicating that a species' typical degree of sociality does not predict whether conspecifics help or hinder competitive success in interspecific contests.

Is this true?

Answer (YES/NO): NO